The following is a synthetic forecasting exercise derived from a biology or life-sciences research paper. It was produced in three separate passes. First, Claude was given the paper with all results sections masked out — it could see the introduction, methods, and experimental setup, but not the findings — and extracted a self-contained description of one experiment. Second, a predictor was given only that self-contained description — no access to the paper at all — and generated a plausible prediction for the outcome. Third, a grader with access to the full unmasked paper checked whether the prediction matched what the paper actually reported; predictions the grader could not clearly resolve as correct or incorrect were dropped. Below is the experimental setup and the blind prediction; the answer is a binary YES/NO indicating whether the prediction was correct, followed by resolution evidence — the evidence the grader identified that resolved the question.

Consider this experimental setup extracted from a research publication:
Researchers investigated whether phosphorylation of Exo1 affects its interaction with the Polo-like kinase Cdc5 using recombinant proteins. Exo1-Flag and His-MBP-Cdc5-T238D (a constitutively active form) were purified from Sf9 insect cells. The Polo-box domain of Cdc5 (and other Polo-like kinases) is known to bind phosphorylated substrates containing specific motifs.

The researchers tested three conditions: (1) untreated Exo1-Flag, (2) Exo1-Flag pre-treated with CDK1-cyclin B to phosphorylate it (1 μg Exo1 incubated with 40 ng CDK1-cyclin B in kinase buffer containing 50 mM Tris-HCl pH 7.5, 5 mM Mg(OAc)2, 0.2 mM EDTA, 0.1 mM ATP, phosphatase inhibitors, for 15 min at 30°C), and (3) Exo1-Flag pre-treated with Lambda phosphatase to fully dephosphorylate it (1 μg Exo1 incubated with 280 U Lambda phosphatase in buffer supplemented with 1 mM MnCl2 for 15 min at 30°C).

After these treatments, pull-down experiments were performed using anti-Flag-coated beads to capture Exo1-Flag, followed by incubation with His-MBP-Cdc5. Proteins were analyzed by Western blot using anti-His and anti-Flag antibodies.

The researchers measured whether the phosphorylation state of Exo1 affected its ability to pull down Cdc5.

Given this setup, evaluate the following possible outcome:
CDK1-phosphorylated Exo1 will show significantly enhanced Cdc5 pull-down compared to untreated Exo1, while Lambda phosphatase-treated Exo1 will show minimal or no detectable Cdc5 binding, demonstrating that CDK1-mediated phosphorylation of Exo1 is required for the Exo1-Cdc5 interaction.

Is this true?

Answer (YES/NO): NO